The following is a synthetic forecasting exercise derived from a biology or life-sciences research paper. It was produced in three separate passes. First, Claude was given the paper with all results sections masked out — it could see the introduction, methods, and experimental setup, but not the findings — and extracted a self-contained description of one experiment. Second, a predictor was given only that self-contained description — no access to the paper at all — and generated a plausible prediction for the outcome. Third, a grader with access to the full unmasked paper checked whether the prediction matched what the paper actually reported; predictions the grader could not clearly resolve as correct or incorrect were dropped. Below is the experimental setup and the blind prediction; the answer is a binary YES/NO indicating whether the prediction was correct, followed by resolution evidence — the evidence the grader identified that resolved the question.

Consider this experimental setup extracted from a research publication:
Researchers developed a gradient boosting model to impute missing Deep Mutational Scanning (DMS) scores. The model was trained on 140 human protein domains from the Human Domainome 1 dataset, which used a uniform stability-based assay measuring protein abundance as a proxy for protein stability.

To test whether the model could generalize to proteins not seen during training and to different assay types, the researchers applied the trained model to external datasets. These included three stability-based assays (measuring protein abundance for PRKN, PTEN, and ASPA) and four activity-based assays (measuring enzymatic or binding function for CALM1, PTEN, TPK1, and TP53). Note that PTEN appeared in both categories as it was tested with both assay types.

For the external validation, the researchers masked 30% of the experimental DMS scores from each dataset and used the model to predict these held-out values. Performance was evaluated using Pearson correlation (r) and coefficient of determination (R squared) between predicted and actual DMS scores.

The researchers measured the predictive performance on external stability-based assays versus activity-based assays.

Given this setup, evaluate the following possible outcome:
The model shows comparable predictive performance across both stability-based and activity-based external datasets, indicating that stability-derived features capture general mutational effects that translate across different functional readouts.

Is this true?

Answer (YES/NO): NO